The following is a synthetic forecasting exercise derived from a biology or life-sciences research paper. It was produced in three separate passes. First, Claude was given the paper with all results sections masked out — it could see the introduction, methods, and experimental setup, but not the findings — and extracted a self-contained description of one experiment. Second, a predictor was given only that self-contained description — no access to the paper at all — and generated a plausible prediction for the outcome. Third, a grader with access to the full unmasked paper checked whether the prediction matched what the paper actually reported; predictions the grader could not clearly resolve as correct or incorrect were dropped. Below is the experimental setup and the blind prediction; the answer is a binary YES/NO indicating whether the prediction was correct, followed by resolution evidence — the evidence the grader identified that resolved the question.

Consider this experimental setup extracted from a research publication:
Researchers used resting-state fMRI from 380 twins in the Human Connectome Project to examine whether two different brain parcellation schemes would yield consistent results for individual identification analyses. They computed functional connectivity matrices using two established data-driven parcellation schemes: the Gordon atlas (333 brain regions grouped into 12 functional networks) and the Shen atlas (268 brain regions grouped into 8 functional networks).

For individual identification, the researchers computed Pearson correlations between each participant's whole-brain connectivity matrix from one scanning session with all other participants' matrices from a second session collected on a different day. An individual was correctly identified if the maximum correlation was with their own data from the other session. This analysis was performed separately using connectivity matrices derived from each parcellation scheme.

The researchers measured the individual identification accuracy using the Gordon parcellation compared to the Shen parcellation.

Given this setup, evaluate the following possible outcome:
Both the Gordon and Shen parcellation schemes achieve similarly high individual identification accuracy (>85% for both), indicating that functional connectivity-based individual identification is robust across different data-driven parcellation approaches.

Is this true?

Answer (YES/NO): YES